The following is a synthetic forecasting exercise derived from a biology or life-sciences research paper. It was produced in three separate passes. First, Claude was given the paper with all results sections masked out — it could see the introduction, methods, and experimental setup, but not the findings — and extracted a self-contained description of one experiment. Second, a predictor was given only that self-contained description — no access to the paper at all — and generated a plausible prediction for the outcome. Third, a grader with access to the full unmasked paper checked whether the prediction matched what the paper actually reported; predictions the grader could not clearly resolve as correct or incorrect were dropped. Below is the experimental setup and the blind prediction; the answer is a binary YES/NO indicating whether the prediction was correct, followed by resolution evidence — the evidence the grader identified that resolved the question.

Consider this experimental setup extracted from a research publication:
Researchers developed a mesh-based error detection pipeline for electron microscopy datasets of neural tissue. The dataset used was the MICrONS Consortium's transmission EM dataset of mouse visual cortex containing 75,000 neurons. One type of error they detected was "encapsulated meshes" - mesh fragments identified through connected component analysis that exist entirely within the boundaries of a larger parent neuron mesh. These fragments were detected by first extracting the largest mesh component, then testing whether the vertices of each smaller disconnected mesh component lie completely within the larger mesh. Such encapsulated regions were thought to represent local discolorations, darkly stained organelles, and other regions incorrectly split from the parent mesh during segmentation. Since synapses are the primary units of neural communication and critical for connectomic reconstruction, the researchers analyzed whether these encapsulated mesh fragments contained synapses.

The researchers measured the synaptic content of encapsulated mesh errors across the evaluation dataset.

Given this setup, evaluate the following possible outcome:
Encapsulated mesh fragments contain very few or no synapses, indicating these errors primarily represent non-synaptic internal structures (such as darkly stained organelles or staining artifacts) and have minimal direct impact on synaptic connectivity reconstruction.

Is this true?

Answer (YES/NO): YES